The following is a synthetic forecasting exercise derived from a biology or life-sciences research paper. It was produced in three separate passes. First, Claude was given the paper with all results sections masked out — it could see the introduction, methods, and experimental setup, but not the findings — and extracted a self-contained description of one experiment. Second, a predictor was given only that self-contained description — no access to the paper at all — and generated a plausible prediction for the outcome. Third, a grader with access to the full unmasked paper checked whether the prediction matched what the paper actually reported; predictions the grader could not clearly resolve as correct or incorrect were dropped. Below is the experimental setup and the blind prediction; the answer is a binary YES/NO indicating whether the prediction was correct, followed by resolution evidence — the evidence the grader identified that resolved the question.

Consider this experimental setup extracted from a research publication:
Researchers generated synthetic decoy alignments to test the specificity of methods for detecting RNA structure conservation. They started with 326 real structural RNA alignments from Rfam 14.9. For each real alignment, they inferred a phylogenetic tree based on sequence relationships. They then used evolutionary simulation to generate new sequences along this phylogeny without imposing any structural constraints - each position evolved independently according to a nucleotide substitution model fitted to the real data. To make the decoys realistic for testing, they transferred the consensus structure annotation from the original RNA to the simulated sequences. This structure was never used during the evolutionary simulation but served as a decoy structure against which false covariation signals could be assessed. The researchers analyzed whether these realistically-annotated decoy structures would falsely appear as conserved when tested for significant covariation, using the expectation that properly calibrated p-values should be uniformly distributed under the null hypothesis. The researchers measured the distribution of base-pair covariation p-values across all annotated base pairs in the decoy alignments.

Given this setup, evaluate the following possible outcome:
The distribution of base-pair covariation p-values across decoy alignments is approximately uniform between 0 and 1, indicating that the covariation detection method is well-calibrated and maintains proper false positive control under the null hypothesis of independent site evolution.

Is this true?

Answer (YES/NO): YES